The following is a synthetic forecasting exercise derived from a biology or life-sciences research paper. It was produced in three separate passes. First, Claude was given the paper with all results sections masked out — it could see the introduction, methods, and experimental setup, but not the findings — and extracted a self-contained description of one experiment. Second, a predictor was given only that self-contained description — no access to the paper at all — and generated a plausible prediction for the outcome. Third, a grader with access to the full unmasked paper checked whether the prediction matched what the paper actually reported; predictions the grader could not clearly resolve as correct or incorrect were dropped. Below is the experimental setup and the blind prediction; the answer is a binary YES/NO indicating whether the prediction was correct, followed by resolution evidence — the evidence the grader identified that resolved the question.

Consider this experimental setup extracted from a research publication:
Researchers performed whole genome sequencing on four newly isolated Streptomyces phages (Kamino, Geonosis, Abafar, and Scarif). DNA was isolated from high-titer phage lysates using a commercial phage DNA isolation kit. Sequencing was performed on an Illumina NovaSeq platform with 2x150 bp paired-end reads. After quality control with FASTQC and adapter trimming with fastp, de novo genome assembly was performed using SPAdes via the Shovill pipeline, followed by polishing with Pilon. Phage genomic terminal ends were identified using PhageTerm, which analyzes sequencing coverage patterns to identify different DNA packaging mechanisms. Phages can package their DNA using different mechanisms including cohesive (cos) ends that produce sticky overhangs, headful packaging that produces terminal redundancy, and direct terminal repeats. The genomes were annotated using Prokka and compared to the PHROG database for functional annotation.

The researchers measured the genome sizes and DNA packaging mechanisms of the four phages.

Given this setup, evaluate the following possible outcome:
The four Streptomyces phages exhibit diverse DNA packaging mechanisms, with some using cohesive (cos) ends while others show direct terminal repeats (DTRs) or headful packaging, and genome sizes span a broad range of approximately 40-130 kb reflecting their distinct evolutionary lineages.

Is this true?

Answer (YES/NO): NO